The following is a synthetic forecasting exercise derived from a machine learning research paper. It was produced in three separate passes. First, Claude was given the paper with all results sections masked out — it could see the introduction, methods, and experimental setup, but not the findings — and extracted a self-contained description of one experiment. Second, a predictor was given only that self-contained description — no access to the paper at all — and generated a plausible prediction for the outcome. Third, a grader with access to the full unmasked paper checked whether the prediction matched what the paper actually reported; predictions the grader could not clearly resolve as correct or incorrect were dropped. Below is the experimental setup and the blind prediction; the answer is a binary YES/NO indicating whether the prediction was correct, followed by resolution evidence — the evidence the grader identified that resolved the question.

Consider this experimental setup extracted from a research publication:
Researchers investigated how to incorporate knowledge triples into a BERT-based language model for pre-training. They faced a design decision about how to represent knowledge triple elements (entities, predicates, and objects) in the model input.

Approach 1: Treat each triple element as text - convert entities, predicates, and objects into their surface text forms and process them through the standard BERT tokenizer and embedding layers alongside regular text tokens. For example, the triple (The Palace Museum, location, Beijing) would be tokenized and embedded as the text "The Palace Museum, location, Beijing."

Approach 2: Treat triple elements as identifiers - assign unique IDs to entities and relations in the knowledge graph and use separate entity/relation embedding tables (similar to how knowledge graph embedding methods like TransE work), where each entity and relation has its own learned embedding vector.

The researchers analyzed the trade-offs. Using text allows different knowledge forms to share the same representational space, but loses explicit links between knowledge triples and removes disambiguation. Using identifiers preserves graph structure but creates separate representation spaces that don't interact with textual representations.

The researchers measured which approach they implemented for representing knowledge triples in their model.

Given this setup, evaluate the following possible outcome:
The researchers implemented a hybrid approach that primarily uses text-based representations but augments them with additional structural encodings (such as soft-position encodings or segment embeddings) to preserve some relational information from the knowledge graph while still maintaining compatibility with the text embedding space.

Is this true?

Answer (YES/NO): NO